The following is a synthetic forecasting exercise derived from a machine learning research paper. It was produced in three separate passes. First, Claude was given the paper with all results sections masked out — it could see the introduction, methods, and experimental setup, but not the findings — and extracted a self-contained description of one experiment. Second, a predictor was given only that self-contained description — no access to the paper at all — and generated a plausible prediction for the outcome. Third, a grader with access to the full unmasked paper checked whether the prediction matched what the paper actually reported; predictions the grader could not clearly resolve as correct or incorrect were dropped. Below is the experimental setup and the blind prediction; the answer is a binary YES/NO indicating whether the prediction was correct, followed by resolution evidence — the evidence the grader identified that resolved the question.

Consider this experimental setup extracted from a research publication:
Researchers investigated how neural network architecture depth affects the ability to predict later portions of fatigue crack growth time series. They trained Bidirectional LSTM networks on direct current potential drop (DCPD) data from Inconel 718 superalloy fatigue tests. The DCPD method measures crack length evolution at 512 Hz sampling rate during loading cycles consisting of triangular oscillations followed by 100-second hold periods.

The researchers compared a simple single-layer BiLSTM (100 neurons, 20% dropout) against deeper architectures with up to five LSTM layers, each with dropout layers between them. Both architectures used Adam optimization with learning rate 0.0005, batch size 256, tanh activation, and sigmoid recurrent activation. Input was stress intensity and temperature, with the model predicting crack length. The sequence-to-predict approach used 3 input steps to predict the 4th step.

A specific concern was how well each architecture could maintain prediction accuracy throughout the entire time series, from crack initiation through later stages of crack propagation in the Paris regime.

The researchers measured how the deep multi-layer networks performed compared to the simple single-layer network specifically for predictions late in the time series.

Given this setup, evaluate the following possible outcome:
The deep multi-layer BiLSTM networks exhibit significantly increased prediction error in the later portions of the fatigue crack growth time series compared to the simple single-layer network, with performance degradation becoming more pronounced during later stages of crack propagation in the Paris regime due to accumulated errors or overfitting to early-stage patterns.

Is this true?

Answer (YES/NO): YES